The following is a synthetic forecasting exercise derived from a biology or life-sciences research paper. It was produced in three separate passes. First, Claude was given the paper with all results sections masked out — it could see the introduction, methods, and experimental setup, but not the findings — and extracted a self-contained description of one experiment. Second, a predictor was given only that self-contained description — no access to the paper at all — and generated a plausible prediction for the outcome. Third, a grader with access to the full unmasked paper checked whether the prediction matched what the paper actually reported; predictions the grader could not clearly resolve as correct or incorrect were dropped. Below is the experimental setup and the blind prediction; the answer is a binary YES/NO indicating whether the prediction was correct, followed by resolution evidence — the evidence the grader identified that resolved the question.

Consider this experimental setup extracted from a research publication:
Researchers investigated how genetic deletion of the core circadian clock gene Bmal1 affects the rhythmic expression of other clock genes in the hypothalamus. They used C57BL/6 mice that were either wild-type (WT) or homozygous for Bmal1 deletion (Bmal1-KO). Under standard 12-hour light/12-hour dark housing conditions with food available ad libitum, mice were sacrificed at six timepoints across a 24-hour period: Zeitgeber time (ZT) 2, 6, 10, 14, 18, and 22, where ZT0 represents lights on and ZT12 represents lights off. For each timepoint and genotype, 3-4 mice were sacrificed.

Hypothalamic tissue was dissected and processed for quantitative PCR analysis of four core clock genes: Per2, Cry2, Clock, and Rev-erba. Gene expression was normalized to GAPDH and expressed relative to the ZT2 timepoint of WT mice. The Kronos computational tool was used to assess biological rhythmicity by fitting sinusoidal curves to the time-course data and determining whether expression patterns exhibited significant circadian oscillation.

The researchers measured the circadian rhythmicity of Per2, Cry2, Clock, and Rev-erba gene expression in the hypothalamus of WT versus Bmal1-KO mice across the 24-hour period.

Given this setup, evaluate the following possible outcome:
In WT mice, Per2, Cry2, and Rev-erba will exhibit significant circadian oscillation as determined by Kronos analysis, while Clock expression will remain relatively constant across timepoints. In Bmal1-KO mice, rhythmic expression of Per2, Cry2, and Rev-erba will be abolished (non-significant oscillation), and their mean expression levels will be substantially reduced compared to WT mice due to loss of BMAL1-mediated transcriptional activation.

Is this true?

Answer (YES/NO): NO